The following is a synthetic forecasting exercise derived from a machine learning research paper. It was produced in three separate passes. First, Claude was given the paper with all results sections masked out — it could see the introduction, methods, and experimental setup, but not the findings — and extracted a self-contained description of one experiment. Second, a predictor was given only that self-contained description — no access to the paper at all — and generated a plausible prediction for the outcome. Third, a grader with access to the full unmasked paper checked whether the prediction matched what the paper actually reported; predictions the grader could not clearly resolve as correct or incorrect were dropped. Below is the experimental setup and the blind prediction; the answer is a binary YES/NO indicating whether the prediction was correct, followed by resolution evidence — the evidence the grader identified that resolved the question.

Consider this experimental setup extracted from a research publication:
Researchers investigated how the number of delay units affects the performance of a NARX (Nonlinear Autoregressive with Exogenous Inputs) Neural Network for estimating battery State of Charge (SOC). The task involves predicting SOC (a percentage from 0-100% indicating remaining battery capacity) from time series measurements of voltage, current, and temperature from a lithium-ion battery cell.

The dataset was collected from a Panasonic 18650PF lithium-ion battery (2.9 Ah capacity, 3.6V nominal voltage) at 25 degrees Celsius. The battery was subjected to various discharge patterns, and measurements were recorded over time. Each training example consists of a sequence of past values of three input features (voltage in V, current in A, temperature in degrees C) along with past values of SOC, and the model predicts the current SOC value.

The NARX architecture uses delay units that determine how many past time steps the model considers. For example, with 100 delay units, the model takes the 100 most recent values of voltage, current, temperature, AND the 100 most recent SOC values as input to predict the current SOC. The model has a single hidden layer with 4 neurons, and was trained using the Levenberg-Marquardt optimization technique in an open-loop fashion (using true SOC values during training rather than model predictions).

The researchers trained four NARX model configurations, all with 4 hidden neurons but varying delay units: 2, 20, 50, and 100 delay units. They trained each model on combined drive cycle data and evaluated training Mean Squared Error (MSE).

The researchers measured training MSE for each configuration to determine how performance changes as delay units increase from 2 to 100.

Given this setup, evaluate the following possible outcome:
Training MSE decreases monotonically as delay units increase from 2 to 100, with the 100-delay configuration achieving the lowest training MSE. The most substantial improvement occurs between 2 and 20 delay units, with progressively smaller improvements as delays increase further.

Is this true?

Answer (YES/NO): NO